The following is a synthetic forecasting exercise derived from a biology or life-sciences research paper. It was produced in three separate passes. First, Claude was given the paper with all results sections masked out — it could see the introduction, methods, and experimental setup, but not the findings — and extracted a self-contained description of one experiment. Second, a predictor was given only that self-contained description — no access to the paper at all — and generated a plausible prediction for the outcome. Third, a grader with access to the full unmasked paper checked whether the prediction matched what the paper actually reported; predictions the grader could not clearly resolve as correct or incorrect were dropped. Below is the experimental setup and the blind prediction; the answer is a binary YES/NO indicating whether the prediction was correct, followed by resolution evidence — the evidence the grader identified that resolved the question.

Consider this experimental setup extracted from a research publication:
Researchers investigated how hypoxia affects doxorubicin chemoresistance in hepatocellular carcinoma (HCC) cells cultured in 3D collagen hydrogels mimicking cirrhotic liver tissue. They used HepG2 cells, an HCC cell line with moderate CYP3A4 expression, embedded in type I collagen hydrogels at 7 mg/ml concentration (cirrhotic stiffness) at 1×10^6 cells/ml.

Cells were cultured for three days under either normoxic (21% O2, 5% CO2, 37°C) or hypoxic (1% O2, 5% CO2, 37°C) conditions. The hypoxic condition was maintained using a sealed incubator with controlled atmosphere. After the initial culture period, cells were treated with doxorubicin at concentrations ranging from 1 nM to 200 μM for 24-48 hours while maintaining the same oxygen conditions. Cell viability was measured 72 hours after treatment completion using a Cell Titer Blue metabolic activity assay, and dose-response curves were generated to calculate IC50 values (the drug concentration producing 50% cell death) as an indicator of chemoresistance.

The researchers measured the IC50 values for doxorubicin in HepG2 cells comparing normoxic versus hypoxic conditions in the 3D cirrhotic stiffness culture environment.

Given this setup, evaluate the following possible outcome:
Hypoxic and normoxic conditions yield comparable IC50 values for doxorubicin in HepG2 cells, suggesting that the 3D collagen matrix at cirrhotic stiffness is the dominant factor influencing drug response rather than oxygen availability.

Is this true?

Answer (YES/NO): NO